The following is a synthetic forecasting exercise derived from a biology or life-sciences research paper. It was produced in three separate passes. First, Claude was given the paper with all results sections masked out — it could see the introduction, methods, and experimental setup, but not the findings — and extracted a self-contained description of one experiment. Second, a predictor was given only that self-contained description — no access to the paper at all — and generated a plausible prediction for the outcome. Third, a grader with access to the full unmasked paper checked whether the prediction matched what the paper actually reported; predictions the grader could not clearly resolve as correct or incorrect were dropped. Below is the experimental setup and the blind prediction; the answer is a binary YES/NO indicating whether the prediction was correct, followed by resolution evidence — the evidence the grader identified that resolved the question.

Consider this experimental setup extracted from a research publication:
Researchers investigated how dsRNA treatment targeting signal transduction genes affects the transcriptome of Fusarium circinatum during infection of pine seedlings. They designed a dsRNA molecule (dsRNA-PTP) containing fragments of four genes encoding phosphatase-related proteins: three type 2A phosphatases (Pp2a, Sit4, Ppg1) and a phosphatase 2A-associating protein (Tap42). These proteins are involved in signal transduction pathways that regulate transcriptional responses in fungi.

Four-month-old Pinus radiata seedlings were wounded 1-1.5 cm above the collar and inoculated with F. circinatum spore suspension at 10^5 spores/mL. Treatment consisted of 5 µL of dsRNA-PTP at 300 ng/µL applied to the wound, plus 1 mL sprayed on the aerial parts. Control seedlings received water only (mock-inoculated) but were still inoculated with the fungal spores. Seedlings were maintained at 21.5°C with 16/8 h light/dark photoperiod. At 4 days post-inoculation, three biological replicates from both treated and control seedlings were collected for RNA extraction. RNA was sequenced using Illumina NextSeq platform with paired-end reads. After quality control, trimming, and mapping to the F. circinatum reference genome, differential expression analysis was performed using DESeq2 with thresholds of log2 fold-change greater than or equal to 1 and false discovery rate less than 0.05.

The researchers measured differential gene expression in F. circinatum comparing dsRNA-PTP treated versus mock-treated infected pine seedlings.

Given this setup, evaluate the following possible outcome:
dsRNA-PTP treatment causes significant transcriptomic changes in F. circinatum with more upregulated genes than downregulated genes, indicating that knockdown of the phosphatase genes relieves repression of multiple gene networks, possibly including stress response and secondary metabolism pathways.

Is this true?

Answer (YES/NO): NO